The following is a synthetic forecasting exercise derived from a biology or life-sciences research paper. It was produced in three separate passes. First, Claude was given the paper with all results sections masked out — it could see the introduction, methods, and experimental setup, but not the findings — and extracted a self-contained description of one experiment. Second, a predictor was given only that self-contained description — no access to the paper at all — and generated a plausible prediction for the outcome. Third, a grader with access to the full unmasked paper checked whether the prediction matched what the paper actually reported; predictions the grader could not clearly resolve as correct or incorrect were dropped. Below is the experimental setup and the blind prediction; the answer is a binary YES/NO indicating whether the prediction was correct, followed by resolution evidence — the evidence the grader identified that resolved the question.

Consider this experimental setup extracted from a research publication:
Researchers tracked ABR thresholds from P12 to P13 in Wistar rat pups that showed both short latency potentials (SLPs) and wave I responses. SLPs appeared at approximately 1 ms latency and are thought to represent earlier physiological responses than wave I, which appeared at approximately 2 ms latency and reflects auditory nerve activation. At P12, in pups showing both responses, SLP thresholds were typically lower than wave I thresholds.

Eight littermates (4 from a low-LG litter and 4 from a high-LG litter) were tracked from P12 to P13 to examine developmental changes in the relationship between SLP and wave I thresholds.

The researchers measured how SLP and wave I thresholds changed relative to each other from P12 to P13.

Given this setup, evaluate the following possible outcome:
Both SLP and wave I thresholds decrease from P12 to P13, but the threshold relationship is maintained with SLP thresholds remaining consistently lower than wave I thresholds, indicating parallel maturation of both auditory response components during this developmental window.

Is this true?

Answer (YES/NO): NO